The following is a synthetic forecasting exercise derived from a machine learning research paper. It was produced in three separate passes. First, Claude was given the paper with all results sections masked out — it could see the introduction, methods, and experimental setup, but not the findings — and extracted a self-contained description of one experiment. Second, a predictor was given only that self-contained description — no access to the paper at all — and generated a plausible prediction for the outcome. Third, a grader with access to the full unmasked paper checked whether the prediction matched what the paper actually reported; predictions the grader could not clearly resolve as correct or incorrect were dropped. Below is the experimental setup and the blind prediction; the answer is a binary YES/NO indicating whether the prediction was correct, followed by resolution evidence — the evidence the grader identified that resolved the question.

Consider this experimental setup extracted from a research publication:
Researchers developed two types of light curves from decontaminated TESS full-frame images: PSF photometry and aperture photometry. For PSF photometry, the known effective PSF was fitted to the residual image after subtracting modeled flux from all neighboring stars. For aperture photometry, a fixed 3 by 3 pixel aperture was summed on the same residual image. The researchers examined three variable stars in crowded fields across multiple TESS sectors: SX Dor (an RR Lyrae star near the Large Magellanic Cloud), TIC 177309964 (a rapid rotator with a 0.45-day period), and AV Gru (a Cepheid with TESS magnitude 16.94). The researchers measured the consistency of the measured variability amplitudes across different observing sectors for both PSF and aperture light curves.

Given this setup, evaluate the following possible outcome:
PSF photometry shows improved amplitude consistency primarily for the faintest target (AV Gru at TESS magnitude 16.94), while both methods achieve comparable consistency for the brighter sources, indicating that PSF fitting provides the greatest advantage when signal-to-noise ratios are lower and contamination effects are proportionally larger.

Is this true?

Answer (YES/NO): NO